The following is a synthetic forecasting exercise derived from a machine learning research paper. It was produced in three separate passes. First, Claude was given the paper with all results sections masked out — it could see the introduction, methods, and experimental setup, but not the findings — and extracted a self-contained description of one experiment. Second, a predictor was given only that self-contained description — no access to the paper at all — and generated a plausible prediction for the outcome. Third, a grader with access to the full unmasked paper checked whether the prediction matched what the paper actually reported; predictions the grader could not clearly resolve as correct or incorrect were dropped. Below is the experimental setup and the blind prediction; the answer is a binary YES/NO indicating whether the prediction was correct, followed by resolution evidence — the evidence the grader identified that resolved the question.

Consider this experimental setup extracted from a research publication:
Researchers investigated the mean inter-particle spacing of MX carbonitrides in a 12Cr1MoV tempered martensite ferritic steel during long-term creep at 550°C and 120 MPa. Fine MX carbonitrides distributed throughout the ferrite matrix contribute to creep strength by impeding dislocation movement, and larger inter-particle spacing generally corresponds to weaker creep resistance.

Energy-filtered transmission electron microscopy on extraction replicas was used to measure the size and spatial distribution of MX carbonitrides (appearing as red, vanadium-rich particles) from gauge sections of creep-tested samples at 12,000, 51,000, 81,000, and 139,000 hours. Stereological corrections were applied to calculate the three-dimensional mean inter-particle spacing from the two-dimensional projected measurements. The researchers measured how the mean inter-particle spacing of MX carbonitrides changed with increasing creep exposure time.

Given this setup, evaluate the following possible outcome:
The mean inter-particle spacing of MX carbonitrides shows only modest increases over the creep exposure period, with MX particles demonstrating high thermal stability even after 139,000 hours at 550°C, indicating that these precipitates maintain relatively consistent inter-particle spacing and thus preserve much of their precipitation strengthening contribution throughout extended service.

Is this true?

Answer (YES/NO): NO